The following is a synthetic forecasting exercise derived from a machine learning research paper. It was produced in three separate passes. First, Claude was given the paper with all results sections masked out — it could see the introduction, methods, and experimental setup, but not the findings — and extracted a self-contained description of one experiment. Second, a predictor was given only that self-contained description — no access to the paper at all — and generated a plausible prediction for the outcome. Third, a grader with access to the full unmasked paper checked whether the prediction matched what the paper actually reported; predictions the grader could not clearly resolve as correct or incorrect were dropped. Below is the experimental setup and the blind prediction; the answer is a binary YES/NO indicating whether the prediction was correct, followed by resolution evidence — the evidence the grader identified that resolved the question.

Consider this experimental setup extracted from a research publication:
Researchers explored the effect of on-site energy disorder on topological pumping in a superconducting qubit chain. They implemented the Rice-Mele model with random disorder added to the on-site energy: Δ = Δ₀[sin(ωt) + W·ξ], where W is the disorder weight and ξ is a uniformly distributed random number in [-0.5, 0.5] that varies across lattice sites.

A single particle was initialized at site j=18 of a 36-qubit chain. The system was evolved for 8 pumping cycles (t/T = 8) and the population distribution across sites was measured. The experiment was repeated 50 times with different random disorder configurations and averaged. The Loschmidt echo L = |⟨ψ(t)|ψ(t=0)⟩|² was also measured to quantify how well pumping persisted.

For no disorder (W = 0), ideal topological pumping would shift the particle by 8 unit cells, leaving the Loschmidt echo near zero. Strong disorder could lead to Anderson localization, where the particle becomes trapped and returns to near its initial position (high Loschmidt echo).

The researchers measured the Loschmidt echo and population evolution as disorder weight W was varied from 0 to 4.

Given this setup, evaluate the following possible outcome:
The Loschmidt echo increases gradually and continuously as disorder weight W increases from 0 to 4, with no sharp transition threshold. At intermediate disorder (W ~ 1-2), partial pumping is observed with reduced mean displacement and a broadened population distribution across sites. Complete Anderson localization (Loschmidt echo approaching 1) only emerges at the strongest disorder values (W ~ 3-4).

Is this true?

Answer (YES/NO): NO